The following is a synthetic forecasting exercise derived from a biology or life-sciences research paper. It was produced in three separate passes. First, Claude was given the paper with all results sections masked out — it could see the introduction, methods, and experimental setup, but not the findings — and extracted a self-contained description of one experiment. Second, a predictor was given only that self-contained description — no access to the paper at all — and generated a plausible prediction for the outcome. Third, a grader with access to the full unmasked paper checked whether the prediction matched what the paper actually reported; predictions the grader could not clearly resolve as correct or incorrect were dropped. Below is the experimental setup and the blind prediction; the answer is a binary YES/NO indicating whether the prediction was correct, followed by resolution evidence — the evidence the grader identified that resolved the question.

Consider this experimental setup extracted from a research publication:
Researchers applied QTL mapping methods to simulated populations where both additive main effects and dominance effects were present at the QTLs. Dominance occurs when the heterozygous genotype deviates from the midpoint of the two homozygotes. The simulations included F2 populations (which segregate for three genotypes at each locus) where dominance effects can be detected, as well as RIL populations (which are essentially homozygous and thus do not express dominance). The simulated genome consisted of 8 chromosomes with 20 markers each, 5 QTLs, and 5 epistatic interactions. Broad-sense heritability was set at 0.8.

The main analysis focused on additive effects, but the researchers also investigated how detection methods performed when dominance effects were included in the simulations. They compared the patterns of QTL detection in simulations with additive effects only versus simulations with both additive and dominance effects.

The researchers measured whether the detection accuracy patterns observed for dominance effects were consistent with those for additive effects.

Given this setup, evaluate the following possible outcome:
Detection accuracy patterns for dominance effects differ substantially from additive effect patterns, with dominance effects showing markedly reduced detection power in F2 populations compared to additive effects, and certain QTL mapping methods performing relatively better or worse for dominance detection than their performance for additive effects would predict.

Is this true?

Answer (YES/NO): NO